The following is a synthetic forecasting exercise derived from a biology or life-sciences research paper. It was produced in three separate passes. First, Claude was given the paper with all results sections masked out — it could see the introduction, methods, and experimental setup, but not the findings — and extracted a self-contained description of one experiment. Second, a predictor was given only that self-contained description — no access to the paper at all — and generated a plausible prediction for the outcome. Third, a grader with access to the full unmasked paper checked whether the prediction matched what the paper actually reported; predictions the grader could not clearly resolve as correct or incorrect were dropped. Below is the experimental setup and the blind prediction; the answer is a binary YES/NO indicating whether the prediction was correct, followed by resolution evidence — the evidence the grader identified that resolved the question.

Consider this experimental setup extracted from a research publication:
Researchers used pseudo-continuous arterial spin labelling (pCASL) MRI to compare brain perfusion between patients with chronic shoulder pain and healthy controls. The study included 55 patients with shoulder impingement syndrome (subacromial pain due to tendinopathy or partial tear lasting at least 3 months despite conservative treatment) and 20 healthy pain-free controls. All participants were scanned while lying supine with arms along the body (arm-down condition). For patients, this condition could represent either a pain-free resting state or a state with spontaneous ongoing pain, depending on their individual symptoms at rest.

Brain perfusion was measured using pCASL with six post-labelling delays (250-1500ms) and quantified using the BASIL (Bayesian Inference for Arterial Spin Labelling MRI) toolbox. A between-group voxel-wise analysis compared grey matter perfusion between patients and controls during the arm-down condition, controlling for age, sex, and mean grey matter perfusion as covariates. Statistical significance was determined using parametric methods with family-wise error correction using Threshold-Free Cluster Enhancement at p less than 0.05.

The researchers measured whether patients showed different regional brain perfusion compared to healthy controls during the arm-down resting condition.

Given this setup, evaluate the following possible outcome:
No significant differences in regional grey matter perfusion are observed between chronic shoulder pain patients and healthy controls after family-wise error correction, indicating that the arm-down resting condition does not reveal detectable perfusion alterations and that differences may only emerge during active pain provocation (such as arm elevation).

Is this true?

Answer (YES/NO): YES